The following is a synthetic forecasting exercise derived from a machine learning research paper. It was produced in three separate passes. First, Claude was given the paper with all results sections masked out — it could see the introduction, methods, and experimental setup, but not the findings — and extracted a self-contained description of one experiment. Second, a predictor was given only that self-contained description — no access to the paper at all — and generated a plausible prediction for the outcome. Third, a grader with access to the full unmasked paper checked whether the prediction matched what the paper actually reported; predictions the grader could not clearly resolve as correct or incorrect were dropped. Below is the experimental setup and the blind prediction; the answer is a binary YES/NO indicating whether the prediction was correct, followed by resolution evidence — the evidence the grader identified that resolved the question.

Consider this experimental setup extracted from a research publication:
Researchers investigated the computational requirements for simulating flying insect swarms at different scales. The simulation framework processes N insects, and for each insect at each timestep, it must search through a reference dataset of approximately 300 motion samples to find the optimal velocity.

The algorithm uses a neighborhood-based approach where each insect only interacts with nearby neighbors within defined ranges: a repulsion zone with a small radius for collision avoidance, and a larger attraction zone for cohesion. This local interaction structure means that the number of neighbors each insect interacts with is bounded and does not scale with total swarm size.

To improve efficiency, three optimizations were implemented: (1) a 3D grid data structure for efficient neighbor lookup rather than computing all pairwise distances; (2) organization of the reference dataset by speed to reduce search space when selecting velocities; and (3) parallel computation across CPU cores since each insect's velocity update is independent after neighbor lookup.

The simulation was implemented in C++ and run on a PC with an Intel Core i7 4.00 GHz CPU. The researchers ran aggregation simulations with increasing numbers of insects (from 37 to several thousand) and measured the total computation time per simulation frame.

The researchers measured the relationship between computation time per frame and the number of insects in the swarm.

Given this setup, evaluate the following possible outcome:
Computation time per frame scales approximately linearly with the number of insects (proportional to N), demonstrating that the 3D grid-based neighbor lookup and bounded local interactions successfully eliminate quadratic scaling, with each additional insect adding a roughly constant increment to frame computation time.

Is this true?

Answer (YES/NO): YES